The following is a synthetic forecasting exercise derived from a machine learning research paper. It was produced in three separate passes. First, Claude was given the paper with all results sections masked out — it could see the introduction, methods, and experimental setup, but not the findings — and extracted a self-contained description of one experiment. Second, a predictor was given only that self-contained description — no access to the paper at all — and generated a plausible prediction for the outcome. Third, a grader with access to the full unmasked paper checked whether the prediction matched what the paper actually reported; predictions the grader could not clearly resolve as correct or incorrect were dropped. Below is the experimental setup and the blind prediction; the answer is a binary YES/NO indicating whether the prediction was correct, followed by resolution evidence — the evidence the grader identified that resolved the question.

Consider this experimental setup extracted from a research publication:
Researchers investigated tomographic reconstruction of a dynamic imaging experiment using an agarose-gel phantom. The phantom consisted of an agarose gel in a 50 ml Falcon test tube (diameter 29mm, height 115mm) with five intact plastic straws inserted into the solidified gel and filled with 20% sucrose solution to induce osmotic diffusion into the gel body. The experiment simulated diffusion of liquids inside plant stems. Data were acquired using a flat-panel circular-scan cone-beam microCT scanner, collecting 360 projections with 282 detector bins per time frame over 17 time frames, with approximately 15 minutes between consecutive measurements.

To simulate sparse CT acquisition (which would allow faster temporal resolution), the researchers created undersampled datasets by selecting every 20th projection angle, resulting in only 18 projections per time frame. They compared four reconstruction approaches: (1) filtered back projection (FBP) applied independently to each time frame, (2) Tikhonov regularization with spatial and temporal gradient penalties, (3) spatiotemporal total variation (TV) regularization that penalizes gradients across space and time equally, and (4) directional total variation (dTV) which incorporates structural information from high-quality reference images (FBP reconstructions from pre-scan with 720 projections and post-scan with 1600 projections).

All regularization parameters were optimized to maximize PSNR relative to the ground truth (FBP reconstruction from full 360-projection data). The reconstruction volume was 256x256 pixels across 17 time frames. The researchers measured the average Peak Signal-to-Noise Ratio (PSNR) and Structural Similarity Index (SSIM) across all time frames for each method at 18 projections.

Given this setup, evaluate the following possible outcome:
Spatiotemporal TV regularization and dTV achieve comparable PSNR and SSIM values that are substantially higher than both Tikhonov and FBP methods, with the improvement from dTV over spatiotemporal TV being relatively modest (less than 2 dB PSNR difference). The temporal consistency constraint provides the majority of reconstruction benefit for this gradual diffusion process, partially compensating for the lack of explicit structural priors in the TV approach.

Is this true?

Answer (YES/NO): NO